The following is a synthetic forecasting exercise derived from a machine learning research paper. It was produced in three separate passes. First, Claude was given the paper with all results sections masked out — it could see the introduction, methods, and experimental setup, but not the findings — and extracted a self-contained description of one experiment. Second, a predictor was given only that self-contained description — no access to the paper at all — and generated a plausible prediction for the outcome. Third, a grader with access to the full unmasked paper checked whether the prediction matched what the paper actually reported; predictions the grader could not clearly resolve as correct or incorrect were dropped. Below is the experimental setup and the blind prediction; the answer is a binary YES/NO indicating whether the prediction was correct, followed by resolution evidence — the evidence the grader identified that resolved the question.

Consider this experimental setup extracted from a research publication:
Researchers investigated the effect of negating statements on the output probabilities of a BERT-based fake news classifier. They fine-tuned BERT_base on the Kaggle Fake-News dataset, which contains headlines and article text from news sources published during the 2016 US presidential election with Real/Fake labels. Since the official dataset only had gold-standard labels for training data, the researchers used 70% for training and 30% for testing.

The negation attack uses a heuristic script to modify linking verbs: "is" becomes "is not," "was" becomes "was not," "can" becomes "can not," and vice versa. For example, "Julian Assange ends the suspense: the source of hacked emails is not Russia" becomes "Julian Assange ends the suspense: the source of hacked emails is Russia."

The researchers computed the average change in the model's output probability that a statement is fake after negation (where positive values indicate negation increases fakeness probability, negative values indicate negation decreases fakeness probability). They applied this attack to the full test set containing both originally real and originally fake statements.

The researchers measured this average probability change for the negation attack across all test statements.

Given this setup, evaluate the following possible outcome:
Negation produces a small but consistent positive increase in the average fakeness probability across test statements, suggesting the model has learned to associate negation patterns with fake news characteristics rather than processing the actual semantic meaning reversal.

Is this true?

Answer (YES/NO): NO